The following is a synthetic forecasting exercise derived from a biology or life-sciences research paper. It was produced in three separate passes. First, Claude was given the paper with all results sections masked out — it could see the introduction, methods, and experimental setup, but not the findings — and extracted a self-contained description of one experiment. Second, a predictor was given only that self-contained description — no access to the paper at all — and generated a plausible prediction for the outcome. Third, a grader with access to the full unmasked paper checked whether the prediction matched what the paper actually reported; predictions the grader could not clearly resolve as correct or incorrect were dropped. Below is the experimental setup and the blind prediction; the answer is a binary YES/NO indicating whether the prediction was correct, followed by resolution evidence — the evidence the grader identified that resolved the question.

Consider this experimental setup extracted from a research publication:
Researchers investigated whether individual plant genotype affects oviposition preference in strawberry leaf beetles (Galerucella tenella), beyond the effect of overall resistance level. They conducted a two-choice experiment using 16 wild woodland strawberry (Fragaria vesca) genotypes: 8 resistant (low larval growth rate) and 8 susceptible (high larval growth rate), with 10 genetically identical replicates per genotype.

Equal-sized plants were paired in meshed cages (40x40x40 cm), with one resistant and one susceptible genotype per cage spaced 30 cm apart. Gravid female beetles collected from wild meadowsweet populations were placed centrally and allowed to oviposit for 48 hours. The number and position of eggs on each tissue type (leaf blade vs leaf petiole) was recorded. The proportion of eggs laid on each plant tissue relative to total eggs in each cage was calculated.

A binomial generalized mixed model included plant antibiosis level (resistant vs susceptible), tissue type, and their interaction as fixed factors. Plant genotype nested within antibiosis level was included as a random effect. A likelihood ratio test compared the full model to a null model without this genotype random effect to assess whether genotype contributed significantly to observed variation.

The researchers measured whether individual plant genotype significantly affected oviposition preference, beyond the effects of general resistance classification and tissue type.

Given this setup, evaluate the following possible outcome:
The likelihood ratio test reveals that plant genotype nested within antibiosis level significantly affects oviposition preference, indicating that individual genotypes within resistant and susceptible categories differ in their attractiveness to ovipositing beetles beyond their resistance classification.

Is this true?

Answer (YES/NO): YES